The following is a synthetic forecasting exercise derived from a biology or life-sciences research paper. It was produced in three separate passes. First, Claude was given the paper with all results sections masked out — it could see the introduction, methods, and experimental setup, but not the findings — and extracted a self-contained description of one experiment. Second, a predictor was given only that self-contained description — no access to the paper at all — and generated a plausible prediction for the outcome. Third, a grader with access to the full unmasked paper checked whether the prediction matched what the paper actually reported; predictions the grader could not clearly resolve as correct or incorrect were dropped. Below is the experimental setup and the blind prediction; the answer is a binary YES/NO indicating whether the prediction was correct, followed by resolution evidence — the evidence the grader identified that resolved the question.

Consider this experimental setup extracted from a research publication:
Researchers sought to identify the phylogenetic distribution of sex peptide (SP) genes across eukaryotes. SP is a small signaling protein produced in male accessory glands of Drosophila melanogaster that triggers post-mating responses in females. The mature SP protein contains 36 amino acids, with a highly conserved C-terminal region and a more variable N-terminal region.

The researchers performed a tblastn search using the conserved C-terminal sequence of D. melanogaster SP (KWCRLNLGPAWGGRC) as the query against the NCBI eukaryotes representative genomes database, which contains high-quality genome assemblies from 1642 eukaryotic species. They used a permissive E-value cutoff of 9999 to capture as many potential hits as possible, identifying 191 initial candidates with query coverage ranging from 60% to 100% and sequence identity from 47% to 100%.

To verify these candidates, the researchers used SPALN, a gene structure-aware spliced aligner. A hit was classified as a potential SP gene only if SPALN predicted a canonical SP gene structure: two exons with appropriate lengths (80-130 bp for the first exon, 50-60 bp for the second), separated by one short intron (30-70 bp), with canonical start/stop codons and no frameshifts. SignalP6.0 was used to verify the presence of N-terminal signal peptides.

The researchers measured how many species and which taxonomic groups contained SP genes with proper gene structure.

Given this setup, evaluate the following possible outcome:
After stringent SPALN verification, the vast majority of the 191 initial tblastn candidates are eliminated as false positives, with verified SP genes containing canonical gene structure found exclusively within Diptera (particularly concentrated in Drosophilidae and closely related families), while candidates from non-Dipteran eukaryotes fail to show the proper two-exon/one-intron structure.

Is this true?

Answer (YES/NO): YES